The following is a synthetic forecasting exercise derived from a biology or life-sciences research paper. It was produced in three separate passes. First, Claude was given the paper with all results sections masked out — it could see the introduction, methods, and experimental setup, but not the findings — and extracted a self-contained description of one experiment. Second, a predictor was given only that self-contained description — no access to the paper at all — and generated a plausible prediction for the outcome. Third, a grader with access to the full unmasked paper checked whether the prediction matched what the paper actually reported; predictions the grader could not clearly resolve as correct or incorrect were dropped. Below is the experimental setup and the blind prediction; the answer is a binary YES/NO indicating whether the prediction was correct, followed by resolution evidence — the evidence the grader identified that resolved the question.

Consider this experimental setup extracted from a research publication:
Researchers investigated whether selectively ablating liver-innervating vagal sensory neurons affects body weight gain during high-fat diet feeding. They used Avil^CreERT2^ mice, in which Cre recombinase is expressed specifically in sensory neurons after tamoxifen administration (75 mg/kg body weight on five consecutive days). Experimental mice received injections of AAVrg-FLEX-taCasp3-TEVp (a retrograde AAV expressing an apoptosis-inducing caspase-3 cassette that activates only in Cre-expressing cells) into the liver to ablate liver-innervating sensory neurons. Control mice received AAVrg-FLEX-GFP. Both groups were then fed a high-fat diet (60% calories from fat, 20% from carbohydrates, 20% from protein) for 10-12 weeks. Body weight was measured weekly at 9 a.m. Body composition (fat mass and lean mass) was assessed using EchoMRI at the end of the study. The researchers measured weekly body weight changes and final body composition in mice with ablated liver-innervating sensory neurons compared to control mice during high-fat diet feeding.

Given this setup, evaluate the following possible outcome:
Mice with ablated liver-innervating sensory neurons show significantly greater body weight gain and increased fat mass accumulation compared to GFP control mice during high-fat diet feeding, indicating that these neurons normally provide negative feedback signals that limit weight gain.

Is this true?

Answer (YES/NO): NO